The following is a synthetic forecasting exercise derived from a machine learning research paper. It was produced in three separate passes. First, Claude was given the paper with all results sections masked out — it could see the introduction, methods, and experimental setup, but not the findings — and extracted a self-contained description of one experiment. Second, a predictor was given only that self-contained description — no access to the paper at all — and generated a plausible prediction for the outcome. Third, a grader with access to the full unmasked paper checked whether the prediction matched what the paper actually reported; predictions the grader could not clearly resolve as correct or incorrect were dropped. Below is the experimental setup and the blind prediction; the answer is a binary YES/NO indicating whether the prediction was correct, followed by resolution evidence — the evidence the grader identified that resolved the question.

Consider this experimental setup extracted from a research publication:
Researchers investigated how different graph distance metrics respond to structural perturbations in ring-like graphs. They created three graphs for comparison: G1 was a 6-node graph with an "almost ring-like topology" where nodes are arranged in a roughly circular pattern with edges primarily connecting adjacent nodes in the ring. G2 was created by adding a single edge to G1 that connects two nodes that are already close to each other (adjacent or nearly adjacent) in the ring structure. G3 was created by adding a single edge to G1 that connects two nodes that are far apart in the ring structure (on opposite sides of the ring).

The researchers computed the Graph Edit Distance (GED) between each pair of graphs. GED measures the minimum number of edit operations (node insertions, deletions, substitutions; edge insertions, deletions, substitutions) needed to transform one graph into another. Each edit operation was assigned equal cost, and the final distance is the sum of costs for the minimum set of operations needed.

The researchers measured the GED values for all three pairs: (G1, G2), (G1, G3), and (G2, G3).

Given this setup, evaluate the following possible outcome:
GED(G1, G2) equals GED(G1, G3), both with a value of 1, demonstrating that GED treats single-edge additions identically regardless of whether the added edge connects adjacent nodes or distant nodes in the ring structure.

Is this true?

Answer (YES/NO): YES